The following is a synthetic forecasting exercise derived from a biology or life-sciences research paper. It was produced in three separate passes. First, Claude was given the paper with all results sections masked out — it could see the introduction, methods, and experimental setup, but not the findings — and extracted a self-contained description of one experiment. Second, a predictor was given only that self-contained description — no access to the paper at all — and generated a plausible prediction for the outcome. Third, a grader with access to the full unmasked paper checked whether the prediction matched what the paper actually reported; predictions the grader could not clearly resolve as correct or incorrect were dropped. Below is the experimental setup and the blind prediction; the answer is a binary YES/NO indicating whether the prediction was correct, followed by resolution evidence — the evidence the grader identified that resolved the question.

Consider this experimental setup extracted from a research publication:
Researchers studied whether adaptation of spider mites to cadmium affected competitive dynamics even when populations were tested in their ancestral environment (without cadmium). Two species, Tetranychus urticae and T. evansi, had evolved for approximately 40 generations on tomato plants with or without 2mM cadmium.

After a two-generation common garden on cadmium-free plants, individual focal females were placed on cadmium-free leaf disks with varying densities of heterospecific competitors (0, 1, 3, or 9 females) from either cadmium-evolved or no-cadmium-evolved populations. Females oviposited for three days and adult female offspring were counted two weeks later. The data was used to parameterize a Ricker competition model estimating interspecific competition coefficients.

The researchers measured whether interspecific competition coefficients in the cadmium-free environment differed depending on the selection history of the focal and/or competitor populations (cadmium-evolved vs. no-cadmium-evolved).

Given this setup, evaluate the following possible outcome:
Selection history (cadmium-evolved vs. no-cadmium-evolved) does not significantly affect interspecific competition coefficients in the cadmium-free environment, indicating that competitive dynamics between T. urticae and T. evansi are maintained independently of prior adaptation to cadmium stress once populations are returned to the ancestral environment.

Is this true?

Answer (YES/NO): YES